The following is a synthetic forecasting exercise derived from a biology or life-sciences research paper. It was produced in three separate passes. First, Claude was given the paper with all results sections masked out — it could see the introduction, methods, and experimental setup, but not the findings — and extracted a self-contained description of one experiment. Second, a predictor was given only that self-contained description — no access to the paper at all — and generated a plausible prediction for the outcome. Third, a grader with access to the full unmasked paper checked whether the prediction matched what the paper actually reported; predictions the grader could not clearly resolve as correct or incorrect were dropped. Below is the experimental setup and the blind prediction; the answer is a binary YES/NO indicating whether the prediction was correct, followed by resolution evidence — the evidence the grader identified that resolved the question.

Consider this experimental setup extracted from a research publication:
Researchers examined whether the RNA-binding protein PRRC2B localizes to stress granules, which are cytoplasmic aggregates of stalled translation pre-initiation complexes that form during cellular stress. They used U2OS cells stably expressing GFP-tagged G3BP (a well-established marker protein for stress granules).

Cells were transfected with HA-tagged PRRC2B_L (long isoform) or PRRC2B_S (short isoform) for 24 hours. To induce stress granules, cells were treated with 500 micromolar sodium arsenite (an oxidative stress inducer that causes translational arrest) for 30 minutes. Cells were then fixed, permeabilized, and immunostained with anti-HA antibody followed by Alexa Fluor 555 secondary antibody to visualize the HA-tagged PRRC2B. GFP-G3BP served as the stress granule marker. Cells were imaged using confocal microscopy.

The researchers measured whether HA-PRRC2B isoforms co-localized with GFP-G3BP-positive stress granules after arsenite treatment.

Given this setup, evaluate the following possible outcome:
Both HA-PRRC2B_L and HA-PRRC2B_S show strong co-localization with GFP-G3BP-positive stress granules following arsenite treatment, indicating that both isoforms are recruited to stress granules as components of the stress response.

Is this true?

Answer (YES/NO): YES